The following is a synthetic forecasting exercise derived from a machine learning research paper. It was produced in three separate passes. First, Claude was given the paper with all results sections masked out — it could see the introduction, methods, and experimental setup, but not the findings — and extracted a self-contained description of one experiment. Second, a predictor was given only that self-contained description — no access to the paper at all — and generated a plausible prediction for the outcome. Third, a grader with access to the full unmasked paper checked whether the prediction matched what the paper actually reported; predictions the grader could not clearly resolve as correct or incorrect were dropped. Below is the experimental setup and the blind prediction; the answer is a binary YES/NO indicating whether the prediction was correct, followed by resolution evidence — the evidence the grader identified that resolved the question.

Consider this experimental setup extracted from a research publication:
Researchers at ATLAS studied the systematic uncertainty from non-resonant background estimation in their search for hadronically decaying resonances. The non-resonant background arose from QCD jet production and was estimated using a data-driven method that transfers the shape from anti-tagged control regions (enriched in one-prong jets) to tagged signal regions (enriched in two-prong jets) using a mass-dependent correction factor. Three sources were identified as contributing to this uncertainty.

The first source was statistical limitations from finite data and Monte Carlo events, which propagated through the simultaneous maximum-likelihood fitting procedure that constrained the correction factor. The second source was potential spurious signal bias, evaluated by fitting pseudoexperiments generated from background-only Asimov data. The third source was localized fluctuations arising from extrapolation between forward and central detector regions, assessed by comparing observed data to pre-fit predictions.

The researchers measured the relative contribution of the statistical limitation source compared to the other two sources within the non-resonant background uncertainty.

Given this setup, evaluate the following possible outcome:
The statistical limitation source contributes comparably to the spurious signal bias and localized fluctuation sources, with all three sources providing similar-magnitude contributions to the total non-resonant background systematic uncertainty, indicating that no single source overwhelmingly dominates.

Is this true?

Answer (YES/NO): NO